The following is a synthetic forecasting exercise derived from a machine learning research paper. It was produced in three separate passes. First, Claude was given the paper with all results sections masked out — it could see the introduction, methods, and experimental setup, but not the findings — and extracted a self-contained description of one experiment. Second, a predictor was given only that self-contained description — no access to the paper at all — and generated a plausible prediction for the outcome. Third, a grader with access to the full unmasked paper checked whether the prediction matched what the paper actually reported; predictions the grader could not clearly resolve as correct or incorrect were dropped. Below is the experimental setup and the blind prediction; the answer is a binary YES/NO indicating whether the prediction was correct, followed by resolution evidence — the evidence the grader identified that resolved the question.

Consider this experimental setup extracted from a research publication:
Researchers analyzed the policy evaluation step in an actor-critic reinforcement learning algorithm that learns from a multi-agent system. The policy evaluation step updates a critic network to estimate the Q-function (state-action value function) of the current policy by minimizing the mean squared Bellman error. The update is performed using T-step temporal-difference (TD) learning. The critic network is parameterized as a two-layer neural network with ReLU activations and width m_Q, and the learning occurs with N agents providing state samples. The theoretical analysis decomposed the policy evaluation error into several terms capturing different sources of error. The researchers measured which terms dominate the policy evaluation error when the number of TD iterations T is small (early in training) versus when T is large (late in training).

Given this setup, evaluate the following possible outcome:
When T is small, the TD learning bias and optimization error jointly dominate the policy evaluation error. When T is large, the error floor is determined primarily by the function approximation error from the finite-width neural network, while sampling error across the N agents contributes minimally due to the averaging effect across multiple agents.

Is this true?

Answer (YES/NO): NO